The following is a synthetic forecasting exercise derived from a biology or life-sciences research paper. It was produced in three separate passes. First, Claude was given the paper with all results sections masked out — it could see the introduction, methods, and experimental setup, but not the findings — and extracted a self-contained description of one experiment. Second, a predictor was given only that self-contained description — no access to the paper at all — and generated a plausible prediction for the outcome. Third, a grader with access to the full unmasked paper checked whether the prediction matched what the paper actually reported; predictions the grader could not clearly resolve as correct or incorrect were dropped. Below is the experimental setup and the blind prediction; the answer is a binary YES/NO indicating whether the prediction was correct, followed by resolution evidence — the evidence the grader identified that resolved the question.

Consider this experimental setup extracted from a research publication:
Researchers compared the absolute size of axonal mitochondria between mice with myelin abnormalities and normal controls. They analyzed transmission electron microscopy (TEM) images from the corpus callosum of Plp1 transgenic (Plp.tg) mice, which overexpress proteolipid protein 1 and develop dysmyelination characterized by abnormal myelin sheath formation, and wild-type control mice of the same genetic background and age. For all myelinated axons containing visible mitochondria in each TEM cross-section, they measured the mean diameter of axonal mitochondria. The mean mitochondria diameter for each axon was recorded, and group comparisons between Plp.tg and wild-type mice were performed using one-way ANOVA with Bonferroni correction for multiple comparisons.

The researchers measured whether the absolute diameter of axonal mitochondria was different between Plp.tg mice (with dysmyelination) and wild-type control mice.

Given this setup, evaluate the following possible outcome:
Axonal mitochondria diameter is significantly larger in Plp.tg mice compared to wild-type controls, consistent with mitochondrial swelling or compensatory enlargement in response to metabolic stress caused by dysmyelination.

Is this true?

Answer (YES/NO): YES